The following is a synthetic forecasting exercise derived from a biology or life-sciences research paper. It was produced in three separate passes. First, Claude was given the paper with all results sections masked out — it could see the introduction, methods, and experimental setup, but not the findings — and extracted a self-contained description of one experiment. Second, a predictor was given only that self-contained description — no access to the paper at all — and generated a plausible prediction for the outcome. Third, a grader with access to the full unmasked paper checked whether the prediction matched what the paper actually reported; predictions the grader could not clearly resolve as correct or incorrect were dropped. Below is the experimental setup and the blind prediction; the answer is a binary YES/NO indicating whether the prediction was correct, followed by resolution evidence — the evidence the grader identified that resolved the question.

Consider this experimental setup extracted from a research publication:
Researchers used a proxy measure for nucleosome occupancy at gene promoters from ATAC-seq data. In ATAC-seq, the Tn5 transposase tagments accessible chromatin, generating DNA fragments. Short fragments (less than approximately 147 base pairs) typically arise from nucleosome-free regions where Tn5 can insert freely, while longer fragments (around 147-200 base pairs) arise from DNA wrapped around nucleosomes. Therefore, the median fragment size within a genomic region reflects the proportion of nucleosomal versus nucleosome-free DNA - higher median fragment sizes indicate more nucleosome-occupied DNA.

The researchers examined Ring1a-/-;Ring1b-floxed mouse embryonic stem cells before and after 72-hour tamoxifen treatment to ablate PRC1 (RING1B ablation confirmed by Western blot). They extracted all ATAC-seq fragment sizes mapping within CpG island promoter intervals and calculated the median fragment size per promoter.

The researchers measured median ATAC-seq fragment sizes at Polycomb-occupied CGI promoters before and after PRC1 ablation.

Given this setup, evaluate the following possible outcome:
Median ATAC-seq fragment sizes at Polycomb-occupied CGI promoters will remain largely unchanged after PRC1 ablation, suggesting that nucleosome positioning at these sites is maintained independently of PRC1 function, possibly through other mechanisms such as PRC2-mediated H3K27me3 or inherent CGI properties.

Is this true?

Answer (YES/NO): NO